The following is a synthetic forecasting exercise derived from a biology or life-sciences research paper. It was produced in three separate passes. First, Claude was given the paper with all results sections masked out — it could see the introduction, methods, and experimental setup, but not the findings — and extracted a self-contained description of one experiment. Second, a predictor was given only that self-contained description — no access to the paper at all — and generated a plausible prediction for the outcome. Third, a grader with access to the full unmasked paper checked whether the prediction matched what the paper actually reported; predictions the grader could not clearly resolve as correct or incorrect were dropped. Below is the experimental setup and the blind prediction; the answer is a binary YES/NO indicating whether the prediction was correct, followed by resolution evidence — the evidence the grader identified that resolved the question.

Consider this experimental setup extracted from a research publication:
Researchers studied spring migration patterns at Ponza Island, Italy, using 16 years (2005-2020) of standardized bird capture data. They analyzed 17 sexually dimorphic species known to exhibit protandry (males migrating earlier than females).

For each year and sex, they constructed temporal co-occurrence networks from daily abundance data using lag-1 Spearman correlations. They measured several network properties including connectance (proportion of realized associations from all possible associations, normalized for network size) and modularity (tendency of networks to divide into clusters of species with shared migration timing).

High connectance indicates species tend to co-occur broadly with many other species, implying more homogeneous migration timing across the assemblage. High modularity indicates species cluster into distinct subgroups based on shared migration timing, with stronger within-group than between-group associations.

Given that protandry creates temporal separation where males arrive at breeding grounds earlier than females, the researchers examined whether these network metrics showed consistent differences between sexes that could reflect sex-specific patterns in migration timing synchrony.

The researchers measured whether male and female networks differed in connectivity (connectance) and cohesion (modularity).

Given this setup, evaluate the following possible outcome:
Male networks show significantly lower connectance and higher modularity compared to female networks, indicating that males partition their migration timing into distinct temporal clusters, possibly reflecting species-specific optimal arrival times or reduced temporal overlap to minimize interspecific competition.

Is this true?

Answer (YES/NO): YES